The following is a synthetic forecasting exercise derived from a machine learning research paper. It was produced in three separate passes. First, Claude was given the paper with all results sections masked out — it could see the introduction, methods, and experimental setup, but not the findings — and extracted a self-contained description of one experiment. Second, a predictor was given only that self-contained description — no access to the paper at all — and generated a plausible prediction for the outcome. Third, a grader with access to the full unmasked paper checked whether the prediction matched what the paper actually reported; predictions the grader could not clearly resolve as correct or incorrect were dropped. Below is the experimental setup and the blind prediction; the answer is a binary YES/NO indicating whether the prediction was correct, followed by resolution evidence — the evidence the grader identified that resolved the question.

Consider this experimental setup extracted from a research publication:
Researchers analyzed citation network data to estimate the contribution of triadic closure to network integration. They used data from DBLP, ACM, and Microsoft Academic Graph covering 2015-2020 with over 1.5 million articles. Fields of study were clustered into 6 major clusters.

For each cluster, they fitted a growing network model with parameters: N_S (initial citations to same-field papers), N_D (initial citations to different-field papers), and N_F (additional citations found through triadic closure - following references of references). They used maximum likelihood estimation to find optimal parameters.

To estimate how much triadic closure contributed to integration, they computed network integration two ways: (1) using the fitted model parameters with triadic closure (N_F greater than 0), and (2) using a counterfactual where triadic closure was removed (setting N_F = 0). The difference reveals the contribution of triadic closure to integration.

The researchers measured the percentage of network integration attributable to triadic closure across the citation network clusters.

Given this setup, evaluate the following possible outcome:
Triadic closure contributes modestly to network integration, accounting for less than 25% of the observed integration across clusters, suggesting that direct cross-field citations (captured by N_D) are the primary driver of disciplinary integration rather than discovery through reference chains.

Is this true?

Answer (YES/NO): YES